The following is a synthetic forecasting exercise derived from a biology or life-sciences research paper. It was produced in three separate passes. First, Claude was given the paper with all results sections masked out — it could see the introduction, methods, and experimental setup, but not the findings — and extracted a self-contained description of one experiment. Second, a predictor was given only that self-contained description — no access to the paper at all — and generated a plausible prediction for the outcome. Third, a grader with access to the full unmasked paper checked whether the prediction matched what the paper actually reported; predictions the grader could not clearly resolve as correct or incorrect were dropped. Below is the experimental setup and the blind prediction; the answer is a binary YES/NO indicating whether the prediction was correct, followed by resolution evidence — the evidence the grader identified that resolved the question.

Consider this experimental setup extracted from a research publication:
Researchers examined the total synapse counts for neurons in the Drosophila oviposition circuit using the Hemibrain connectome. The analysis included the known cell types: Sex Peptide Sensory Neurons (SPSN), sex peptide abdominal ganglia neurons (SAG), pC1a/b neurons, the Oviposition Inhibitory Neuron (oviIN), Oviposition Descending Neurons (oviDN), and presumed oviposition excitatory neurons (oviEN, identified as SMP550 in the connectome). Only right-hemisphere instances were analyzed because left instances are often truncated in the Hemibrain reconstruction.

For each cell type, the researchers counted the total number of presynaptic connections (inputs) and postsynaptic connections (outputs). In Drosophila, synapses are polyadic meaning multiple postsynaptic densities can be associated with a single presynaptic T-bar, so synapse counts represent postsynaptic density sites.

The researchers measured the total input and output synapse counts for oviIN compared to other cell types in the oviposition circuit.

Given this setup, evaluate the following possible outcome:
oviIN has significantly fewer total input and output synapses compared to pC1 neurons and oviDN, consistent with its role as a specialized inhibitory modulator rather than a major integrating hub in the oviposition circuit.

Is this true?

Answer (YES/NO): NO